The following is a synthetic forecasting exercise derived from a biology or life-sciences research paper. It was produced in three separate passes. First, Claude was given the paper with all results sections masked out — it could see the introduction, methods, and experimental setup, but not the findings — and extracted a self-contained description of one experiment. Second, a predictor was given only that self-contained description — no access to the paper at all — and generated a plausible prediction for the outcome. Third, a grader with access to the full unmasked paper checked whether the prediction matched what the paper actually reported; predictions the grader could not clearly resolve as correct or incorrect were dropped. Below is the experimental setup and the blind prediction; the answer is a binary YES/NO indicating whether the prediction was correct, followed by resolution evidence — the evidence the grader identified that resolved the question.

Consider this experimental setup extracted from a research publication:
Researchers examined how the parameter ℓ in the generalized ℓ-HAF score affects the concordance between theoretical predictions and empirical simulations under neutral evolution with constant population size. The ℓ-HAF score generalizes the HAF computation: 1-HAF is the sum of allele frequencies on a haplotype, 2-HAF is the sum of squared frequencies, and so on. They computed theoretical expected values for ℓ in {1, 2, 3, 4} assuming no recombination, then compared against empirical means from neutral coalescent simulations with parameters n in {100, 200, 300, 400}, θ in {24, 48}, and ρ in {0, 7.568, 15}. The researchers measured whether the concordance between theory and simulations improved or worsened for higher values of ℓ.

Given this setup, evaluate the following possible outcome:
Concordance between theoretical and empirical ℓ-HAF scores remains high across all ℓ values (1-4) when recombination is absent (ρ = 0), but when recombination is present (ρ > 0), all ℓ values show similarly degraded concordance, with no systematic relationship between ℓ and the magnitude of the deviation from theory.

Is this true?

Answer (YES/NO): NO